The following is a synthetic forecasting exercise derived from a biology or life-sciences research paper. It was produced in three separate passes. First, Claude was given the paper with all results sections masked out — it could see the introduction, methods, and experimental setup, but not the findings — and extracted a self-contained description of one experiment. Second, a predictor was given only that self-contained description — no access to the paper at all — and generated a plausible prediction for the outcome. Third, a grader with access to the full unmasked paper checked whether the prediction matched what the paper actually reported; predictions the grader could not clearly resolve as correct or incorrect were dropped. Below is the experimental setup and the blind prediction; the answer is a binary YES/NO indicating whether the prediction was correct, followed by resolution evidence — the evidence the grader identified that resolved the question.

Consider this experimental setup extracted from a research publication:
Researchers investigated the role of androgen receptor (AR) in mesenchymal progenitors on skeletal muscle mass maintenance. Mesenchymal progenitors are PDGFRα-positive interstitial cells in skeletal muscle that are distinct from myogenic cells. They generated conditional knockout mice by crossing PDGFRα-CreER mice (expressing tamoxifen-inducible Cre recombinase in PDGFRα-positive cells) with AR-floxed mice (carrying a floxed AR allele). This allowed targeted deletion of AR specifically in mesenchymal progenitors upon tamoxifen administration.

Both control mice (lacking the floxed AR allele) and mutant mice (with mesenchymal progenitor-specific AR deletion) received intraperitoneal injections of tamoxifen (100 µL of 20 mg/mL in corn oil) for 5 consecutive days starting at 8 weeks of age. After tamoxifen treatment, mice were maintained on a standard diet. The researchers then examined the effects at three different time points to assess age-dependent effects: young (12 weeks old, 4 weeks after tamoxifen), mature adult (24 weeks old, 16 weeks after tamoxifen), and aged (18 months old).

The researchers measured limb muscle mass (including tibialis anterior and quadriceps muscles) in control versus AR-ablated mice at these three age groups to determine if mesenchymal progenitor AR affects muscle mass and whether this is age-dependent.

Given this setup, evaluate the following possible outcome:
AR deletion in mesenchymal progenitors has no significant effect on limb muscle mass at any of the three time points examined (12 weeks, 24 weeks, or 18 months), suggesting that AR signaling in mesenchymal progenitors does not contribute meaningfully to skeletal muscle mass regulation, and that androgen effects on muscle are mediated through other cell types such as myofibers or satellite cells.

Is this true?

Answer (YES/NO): NO